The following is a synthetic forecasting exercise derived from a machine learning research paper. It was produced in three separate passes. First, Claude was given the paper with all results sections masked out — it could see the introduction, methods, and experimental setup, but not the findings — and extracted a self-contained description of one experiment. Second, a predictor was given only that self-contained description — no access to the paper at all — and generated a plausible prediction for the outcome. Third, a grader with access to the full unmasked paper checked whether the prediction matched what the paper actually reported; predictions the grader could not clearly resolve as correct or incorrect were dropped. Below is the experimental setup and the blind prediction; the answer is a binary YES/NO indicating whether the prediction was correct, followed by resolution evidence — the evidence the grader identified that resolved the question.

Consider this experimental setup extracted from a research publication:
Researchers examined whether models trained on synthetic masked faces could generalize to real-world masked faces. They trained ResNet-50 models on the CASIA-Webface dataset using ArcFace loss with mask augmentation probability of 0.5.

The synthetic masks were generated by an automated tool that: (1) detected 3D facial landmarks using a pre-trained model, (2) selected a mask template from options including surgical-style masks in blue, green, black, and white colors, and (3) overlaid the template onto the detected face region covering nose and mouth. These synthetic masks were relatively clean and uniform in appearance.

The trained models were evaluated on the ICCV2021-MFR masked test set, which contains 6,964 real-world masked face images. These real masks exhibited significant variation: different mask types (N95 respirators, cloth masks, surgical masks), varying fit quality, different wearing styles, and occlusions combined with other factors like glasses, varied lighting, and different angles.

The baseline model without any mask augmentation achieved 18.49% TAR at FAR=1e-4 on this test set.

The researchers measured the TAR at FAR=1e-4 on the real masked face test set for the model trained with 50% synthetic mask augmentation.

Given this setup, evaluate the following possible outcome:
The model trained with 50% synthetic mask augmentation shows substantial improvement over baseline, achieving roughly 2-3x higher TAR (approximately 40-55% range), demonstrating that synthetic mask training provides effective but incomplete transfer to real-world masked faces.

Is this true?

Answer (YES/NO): YES